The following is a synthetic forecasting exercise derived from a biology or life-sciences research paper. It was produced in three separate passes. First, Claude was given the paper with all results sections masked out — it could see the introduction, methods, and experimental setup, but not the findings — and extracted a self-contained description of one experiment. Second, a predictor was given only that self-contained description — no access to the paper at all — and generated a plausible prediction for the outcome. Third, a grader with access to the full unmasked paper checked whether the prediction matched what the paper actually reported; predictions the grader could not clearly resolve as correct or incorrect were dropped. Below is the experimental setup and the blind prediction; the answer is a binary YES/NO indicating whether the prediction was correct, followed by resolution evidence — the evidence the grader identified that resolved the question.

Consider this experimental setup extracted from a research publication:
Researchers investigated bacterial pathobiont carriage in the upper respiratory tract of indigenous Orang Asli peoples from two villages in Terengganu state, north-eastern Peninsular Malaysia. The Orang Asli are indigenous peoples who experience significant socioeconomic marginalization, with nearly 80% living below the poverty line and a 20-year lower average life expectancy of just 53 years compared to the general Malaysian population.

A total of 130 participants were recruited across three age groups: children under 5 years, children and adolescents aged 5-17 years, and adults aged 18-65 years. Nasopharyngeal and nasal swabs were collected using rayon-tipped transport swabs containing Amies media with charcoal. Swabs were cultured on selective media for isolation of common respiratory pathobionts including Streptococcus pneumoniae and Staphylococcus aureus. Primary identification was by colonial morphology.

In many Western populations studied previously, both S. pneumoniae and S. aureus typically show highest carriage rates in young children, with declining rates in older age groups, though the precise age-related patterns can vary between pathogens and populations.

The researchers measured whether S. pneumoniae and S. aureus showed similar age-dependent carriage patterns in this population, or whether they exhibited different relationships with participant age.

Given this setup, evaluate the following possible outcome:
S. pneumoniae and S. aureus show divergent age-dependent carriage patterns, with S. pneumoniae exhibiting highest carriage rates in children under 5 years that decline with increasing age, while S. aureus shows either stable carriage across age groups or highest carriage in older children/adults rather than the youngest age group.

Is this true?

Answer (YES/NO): YES